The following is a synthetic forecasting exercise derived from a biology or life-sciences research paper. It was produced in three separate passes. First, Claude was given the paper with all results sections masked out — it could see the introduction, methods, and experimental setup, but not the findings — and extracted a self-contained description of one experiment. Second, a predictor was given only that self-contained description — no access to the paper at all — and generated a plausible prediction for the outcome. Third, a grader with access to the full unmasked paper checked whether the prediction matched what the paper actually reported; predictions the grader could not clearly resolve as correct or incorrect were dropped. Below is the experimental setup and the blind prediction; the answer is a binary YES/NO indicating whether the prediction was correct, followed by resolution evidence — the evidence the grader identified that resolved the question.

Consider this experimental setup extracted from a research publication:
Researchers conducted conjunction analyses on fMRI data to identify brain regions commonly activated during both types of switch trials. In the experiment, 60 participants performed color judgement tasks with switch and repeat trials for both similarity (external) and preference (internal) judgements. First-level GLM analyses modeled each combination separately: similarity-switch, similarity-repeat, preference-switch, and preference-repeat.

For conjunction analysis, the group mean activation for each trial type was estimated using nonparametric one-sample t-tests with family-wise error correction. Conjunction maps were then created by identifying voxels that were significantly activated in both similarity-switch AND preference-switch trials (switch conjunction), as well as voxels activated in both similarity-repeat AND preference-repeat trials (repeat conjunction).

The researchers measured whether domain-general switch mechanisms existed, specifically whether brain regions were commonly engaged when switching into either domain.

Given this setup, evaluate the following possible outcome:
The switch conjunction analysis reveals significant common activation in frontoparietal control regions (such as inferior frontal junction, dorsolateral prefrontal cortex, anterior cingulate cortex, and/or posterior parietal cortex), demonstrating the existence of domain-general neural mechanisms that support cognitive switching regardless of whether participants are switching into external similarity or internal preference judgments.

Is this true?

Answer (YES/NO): NO